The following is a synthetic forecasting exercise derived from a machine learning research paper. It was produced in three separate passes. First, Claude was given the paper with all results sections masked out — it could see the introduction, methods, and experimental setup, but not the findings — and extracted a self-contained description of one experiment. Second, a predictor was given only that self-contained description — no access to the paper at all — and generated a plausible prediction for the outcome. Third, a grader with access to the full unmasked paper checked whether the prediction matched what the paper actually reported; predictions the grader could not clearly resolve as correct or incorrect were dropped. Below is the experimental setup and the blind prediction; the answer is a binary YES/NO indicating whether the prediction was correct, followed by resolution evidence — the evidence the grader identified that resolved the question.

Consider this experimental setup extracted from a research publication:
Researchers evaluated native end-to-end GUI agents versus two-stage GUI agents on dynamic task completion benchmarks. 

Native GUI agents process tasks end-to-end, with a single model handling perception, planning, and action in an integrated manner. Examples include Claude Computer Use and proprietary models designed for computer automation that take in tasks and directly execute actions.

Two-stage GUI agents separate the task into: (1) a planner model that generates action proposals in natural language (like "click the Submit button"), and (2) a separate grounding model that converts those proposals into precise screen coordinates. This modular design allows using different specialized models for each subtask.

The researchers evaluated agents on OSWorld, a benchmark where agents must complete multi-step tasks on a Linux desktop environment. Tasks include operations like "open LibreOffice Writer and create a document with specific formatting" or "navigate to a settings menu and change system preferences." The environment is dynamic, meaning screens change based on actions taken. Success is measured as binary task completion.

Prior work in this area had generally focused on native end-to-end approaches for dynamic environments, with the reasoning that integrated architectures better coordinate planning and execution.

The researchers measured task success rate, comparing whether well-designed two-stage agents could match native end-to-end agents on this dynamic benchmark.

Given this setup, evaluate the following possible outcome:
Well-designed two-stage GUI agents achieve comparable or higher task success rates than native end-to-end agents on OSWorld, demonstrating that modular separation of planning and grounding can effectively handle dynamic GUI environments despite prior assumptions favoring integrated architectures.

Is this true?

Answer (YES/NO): YES